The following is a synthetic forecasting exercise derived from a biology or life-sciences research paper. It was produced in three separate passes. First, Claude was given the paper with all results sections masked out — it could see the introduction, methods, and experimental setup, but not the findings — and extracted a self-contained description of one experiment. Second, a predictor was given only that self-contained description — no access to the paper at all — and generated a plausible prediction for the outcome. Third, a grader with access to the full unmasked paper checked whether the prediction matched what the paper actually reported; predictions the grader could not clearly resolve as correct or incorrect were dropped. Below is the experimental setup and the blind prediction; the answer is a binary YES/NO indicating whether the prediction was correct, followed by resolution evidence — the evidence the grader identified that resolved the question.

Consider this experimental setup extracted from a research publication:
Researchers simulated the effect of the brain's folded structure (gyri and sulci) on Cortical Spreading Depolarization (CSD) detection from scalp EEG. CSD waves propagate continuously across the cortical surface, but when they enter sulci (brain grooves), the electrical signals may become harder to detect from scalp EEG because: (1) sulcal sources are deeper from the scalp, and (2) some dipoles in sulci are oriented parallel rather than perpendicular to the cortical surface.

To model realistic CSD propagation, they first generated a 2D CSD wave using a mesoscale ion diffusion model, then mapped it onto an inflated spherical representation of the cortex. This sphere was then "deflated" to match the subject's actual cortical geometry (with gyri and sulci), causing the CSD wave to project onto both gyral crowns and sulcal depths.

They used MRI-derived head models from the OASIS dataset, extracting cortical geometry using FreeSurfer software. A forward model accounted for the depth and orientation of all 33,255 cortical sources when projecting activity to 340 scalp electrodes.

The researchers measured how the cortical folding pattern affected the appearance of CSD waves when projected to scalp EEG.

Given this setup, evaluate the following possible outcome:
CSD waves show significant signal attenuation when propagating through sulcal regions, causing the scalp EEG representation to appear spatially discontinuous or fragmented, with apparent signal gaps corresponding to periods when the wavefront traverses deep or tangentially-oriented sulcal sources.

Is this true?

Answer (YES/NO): YES